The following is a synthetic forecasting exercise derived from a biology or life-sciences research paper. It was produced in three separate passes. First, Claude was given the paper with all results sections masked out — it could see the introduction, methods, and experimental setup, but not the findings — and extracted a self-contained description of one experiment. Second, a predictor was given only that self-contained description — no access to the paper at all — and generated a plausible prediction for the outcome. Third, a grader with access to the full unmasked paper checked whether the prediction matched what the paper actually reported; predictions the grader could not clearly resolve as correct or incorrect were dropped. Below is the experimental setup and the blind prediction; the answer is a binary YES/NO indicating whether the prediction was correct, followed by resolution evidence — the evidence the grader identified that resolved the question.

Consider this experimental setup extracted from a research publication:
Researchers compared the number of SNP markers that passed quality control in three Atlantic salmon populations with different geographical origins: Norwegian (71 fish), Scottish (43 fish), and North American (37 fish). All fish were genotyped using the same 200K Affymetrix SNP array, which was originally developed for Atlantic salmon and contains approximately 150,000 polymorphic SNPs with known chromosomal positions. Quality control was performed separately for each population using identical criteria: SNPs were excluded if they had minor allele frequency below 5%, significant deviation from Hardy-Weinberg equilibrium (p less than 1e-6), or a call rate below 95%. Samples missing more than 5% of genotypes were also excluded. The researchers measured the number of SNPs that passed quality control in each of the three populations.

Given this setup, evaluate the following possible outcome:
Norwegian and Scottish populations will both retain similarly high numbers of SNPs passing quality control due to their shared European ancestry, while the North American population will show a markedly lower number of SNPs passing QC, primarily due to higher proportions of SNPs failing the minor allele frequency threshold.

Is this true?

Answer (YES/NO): NO